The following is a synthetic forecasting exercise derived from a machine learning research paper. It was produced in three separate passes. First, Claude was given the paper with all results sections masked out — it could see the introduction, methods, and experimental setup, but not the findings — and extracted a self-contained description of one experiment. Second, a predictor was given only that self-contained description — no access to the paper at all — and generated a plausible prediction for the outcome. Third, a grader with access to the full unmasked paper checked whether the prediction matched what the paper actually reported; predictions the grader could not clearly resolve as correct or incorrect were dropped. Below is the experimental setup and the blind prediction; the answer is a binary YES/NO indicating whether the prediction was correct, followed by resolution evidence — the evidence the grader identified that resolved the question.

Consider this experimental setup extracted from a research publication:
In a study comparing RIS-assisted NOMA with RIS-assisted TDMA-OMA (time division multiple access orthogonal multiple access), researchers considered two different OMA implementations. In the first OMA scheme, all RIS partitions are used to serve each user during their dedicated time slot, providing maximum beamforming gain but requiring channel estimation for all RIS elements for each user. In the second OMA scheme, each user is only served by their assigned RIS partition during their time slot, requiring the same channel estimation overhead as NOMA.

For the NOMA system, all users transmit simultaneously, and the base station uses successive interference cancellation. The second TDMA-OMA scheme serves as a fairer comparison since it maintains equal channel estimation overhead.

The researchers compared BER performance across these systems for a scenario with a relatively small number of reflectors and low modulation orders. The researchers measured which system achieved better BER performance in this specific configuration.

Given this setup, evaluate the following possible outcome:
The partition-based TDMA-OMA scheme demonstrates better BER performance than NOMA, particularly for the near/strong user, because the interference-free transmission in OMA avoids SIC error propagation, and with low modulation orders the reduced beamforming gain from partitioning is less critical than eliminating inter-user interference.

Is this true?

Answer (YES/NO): NO